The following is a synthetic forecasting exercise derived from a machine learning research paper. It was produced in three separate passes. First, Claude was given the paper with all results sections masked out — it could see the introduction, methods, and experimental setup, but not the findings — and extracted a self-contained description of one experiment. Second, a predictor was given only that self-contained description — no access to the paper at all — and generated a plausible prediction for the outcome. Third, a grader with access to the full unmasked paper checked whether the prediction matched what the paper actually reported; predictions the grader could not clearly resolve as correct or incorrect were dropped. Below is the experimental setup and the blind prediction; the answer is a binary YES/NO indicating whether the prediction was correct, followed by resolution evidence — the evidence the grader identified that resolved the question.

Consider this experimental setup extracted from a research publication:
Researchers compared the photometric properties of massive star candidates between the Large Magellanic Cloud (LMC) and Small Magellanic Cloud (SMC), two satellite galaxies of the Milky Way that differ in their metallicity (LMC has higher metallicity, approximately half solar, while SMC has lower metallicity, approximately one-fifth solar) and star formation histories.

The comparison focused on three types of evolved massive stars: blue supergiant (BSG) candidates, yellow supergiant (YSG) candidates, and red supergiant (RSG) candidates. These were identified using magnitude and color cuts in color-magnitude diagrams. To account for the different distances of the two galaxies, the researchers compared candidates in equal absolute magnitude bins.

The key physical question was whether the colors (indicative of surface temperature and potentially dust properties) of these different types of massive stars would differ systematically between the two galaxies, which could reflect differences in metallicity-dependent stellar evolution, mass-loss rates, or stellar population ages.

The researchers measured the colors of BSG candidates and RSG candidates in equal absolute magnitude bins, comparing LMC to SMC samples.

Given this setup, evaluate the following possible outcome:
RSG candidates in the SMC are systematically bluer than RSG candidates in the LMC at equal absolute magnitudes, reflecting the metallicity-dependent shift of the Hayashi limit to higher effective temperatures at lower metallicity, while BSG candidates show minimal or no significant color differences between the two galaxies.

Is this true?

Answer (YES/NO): YES